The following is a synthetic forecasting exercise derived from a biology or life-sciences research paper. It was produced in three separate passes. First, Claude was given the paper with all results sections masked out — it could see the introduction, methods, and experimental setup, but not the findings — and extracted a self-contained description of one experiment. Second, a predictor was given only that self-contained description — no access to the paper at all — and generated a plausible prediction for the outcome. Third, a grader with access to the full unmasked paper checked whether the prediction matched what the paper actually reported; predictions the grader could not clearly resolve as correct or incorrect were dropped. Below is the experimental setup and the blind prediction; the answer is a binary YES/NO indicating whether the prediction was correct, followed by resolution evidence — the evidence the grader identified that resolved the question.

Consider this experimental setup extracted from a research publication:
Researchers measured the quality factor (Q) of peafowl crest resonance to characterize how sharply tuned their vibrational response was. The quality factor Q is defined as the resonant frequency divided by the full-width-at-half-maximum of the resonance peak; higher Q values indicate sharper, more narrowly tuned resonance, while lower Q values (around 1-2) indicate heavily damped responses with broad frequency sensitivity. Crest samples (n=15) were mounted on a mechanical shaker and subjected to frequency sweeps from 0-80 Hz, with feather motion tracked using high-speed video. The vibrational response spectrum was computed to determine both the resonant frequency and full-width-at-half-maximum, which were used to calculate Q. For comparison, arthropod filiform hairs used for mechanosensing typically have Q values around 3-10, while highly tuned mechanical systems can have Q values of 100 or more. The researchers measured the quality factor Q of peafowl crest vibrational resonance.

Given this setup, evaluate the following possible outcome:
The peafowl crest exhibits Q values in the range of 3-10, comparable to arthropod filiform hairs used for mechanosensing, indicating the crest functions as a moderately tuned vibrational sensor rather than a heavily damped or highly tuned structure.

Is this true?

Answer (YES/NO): YES